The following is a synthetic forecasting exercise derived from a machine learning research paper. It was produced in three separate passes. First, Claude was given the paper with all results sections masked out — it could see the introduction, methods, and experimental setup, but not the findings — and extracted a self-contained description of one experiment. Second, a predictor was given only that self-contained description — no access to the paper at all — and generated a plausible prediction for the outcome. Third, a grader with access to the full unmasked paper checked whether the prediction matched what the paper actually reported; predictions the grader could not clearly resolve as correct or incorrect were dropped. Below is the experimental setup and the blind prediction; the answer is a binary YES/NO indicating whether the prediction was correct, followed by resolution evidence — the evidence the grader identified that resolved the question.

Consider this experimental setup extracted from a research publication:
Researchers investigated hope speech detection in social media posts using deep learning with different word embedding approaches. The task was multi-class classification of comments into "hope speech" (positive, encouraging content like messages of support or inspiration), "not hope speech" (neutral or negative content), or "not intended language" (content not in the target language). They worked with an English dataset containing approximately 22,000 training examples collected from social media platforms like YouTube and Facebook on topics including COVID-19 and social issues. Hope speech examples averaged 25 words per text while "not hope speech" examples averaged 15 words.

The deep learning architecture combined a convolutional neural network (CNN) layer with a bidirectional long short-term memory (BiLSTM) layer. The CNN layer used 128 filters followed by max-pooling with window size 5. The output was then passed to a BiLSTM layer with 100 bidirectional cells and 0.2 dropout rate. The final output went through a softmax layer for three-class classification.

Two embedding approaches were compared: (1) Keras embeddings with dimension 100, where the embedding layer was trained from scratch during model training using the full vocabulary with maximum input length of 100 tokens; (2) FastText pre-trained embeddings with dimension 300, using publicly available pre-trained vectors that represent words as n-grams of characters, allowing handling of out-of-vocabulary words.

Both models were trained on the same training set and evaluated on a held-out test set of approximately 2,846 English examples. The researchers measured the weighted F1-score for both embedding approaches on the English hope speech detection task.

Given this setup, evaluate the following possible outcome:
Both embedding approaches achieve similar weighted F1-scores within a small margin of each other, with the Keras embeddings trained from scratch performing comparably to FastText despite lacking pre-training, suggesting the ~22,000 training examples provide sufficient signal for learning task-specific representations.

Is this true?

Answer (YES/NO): YES